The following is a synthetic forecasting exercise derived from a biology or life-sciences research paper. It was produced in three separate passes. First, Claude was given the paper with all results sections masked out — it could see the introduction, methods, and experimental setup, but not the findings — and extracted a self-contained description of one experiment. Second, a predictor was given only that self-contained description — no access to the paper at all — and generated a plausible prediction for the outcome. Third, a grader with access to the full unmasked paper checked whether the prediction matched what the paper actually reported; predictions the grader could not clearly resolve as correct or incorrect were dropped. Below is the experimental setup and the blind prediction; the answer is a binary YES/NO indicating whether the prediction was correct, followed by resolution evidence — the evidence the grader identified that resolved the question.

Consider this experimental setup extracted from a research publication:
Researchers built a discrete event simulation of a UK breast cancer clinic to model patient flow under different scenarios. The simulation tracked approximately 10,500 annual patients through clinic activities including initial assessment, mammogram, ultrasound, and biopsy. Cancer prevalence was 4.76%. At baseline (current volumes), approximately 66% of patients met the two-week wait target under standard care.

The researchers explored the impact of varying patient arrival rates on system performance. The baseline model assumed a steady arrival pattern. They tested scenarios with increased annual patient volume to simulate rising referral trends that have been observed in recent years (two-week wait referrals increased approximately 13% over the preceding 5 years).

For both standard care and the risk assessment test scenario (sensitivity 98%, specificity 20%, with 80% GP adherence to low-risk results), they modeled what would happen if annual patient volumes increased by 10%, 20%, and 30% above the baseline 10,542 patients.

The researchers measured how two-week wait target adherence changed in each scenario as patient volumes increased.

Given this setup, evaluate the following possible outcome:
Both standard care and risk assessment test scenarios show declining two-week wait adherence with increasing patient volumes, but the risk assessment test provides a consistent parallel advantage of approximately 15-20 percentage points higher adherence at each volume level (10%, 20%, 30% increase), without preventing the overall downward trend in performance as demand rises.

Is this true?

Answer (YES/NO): NO